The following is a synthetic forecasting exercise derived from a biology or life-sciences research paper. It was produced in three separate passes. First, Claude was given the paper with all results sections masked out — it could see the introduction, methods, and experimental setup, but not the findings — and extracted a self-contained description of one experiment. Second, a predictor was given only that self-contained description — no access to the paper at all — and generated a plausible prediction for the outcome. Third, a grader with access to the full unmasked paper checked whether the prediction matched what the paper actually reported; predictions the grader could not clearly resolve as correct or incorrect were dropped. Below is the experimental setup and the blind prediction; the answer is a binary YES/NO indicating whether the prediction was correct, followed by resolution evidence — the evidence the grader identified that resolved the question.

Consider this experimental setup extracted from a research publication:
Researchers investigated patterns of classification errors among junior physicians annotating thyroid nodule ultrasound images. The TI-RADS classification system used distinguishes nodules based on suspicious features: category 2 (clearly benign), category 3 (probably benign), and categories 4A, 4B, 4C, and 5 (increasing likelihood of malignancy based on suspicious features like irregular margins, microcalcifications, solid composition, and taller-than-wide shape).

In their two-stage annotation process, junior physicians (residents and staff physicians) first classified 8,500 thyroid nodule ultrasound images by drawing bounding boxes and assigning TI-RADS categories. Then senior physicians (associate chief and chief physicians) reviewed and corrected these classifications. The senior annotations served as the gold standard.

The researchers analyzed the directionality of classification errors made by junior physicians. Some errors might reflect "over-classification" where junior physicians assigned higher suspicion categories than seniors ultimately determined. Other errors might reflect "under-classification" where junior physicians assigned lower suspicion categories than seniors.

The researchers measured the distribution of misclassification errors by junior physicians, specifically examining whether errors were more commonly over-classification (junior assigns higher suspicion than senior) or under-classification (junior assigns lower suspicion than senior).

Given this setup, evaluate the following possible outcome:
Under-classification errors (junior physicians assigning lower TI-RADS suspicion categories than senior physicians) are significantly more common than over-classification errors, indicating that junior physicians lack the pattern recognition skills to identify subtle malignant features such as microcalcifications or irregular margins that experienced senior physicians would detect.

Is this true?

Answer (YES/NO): YES